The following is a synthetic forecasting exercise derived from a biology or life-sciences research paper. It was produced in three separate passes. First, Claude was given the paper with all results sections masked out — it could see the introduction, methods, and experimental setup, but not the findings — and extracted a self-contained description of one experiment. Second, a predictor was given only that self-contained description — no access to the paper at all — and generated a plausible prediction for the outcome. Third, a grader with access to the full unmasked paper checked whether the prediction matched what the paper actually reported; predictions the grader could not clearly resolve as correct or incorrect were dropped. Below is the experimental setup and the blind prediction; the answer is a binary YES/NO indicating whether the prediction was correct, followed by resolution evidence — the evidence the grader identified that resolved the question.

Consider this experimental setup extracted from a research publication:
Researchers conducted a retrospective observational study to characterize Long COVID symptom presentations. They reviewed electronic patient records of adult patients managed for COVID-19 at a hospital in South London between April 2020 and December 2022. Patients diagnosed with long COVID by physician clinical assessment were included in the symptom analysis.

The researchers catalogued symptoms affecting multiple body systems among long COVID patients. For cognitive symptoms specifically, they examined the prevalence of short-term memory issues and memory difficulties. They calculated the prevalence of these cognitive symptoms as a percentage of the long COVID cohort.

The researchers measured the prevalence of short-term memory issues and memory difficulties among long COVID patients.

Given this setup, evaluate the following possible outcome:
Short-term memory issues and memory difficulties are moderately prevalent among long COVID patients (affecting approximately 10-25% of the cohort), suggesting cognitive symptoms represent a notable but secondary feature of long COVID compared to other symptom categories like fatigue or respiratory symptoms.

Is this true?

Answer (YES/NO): YES